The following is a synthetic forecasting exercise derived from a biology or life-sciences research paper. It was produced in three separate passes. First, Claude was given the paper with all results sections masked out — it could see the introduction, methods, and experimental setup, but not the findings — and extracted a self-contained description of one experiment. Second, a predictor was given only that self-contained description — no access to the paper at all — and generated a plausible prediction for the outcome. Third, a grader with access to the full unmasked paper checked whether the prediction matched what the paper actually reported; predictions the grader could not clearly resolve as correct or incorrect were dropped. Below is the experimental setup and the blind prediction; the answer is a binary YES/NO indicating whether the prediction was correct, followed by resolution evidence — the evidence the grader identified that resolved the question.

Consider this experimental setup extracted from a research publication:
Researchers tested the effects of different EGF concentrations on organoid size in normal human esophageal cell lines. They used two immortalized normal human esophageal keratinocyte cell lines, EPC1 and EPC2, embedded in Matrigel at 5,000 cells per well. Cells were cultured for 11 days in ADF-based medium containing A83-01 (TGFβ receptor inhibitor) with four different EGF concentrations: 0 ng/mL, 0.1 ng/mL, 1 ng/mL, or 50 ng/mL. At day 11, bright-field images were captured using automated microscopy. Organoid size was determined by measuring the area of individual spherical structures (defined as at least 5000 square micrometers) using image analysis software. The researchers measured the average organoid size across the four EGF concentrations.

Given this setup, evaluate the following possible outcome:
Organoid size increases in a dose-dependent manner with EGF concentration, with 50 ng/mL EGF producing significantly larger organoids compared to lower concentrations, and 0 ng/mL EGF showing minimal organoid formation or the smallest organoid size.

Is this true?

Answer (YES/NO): NO